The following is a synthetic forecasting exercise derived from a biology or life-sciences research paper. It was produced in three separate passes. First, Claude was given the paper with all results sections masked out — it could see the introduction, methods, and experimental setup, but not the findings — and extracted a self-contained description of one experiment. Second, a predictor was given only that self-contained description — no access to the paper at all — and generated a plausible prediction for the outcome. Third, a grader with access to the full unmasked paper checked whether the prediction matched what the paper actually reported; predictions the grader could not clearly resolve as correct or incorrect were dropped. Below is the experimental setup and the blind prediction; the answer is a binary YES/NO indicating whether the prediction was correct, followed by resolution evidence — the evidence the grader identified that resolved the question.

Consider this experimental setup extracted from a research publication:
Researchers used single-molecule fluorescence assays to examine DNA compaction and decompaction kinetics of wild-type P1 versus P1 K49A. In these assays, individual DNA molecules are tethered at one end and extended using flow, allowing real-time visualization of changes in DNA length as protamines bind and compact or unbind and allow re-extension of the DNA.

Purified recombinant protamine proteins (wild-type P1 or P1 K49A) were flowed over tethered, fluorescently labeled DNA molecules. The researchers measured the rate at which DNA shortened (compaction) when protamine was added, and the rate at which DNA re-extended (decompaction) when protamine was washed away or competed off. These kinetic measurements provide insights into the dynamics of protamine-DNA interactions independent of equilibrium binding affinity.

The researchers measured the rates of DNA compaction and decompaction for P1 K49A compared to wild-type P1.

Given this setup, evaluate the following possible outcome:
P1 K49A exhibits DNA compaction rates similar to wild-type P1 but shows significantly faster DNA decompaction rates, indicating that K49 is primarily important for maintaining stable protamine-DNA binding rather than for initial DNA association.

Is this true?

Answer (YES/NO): NO